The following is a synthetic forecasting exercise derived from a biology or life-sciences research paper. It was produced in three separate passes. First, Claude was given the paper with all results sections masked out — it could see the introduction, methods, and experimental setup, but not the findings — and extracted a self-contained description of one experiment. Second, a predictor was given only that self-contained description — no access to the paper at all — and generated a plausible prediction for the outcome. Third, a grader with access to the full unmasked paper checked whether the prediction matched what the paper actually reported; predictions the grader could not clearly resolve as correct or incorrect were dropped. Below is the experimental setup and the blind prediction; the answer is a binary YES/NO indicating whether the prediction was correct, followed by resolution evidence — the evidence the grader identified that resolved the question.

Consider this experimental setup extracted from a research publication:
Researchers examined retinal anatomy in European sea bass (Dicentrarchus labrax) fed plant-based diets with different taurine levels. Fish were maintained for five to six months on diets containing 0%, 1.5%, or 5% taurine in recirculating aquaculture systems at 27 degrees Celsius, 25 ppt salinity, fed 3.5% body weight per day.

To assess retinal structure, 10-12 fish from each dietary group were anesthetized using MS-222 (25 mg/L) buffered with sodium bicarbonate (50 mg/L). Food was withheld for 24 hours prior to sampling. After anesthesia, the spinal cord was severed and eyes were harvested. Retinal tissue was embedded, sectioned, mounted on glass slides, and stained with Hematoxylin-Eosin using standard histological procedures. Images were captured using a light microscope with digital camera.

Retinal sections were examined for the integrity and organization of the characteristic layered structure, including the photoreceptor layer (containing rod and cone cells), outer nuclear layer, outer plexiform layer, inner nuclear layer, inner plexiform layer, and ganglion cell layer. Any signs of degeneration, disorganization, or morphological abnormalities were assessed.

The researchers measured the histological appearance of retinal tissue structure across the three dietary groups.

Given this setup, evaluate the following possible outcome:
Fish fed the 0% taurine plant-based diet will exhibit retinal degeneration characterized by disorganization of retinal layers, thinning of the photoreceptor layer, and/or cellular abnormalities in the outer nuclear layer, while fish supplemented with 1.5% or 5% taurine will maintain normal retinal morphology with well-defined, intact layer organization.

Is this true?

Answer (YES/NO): NO